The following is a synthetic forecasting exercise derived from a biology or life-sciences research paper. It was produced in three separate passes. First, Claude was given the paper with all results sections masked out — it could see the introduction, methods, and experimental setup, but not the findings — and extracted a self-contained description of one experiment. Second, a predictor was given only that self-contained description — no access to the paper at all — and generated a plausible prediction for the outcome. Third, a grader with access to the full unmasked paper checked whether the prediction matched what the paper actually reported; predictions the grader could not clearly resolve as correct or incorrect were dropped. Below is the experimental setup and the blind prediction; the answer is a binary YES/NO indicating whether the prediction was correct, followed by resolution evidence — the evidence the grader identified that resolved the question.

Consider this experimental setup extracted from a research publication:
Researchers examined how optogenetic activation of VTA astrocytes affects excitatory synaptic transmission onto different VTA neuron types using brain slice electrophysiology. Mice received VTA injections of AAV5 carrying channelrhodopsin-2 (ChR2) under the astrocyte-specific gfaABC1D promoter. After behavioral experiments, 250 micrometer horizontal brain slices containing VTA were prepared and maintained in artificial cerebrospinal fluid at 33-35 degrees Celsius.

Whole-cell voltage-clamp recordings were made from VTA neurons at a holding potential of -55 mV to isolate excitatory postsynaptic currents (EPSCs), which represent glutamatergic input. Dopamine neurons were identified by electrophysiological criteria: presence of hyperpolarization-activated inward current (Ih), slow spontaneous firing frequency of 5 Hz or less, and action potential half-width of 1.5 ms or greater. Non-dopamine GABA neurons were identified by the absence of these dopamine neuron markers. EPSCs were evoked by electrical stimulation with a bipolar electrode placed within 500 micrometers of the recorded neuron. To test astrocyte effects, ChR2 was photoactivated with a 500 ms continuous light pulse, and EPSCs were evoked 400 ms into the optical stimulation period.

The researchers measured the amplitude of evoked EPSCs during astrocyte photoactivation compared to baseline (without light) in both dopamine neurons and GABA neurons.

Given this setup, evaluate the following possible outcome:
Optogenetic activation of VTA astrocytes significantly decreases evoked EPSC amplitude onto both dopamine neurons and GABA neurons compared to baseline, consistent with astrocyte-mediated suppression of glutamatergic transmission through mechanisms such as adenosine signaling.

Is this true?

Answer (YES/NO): NO